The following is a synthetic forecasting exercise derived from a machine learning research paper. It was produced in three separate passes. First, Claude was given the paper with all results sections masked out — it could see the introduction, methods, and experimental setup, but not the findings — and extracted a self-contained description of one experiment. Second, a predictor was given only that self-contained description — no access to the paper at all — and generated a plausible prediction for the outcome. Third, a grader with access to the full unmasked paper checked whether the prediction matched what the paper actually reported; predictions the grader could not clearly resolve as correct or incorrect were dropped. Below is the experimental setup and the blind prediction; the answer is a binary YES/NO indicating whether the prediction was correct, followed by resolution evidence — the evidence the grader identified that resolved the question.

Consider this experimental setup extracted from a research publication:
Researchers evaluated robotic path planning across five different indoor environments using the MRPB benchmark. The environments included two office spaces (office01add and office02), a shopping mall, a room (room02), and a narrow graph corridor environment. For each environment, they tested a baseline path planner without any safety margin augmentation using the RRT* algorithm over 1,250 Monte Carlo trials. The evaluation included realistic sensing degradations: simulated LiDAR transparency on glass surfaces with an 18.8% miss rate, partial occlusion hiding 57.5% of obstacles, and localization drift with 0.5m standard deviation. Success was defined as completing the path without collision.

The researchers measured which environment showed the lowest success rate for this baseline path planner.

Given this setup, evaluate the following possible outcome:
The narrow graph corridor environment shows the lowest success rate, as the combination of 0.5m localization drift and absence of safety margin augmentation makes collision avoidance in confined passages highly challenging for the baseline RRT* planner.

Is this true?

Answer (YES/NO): YES